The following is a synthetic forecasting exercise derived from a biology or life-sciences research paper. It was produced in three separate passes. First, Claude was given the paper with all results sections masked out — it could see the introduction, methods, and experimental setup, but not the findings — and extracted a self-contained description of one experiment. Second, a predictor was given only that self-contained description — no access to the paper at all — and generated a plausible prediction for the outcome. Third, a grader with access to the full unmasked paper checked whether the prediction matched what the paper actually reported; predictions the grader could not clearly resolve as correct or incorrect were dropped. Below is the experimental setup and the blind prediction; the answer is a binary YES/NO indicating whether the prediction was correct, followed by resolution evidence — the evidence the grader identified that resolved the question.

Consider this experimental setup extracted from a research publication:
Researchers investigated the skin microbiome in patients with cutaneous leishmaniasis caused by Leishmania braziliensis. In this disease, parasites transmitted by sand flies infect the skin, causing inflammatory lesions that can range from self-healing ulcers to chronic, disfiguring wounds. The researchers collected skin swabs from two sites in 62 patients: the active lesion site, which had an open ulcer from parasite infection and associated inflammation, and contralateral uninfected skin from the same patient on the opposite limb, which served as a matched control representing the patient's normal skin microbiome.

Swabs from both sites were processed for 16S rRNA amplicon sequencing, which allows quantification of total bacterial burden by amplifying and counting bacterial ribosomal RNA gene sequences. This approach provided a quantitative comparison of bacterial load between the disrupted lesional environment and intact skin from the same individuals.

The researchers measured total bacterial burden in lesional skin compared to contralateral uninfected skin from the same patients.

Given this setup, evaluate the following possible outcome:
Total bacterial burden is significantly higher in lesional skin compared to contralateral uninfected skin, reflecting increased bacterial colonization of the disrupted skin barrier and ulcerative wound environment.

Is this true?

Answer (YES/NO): YES